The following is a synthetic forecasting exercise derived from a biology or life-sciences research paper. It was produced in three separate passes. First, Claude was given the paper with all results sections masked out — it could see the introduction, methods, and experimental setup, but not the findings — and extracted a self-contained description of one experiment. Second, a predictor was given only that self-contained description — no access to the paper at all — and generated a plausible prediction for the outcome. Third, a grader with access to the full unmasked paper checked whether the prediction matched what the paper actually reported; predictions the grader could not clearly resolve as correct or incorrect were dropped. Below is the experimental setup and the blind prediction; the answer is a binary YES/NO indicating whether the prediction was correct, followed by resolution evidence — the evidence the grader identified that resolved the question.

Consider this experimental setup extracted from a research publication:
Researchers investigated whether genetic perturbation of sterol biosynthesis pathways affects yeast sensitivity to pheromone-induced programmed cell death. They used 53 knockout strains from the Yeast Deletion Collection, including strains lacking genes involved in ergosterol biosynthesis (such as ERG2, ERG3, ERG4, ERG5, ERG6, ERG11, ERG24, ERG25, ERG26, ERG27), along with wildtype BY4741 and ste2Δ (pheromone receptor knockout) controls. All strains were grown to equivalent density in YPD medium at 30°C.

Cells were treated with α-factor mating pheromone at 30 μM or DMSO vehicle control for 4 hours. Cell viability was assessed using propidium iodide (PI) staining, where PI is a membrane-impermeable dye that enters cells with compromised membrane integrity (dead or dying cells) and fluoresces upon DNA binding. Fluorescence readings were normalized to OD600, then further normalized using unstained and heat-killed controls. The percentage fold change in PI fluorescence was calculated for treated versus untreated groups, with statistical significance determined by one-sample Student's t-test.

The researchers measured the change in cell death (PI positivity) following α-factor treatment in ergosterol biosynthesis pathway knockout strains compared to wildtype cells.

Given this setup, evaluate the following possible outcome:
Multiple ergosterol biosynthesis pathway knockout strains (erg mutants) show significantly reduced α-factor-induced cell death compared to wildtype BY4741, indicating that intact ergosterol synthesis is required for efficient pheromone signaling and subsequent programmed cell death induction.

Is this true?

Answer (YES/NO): YES